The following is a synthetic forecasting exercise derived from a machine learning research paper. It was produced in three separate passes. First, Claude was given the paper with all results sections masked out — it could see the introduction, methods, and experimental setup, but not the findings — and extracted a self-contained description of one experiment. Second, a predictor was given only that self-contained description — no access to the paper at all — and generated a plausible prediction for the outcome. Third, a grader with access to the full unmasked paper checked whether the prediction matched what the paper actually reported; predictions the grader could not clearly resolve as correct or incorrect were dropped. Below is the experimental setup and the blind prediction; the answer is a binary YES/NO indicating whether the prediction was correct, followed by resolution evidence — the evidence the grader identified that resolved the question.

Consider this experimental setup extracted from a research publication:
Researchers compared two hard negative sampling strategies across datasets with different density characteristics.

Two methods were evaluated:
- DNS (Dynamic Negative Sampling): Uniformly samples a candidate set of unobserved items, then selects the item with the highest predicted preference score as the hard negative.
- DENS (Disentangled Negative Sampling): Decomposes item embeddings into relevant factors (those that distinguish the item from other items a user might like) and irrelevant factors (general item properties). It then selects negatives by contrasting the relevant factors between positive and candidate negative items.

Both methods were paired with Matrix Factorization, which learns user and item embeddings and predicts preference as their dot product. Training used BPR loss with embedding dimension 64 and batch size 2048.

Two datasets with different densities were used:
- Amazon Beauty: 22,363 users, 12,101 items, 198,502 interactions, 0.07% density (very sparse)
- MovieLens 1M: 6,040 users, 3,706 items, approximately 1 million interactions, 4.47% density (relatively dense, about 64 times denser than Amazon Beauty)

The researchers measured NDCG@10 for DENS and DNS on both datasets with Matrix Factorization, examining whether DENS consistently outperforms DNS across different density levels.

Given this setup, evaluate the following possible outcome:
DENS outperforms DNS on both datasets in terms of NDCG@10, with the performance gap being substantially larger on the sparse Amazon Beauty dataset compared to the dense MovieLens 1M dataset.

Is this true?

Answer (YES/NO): NO